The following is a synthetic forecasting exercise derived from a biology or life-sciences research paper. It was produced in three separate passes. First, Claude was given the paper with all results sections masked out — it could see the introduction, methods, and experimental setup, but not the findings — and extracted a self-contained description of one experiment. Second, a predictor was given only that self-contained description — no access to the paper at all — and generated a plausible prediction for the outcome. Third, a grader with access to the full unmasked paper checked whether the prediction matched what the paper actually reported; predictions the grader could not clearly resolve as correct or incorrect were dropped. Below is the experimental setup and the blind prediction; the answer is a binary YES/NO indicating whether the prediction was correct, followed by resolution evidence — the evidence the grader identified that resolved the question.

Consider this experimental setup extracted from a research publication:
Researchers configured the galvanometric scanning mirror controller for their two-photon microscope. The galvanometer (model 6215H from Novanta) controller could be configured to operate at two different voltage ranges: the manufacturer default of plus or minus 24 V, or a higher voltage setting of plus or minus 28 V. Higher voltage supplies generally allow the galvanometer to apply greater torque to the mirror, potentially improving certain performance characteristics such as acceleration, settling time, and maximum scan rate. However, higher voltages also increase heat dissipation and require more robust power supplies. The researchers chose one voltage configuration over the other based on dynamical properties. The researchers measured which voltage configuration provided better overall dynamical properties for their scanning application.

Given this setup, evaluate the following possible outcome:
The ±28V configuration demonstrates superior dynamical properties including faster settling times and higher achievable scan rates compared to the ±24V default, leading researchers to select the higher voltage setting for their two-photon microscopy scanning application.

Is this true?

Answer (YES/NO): NO